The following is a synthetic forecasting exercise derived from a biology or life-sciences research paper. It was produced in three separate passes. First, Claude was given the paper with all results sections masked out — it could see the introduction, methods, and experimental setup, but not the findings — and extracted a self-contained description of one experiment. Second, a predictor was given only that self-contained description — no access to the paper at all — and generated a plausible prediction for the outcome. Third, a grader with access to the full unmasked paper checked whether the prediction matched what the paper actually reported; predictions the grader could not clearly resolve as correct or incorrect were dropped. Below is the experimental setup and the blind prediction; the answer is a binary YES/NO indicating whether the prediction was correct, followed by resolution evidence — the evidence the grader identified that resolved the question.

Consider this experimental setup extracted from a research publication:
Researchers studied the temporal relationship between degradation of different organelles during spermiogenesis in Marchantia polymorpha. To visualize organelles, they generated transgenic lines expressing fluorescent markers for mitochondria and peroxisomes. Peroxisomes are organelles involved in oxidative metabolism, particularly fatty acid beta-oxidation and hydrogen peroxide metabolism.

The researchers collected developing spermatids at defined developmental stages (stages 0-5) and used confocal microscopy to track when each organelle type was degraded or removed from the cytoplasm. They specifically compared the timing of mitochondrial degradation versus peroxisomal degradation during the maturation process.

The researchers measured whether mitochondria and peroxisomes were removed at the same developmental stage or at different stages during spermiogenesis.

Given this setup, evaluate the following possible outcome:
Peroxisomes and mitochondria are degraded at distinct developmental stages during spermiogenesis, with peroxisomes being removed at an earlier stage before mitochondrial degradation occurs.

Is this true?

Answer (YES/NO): NO